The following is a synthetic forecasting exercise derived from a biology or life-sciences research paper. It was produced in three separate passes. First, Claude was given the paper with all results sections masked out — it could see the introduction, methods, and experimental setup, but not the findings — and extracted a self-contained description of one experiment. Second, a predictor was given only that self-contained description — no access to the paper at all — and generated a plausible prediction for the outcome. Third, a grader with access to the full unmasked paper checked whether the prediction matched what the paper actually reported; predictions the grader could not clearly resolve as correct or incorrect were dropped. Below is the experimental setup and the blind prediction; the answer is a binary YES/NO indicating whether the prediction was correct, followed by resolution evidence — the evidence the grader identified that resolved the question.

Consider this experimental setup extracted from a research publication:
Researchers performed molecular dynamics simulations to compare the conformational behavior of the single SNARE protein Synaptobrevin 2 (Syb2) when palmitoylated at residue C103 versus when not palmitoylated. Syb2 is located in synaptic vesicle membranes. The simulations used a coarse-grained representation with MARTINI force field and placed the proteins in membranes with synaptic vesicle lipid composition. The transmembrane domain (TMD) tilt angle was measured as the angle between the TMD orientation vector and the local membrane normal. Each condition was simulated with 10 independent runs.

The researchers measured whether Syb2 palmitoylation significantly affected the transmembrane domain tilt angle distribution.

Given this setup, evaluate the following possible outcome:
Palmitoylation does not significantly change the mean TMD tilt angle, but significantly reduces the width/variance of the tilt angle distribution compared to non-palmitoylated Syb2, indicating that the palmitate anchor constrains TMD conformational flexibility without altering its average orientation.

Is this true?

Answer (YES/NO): NO